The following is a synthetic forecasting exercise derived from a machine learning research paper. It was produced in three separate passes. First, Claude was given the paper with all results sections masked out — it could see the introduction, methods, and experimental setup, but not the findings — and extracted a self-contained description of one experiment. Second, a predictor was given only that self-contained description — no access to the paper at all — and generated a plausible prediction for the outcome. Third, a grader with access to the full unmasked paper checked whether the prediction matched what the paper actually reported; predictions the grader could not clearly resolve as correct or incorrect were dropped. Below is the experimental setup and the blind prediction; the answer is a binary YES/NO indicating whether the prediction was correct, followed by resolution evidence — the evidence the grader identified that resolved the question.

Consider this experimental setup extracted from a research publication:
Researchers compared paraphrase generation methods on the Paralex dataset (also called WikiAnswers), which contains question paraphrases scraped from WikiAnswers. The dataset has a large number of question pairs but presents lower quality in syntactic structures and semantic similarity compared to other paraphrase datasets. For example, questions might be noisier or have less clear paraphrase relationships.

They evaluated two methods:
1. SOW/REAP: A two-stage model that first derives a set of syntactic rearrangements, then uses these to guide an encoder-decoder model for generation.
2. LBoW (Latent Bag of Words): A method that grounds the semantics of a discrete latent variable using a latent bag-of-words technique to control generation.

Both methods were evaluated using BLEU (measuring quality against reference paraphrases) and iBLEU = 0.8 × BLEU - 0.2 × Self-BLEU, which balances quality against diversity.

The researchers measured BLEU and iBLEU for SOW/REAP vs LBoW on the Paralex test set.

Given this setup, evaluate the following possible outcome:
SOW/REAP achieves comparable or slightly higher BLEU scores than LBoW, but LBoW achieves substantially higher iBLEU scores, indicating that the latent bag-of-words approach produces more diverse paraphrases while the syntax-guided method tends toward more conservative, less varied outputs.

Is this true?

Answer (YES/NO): NO